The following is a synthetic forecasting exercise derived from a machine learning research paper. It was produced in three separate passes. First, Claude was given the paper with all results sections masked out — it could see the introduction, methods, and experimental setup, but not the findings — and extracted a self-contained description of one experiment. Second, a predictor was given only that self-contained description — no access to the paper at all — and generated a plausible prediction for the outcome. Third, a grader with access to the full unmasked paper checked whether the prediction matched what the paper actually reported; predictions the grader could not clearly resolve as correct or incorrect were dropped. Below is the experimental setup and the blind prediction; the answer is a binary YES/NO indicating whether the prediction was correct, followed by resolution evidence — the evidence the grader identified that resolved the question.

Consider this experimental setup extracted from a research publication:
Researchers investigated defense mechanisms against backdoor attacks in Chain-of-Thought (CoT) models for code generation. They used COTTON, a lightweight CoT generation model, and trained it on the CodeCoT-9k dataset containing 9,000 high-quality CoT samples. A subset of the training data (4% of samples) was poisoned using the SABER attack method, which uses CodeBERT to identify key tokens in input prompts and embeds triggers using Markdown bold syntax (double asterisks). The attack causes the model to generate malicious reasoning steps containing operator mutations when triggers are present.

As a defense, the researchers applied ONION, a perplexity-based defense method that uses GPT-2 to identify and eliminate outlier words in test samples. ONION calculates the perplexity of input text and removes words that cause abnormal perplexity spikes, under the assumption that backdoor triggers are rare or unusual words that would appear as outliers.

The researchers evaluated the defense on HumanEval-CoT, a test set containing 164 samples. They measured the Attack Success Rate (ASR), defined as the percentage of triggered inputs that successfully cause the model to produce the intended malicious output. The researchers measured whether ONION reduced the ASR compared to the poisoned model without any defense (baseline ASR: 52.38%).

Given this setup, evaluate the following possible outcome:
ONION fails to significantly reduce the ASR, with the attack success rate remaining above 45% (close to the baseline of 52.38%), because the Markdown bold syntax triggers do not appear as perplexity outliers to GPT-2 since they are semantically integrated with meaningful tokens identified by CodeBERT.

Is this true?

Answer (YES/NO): YES